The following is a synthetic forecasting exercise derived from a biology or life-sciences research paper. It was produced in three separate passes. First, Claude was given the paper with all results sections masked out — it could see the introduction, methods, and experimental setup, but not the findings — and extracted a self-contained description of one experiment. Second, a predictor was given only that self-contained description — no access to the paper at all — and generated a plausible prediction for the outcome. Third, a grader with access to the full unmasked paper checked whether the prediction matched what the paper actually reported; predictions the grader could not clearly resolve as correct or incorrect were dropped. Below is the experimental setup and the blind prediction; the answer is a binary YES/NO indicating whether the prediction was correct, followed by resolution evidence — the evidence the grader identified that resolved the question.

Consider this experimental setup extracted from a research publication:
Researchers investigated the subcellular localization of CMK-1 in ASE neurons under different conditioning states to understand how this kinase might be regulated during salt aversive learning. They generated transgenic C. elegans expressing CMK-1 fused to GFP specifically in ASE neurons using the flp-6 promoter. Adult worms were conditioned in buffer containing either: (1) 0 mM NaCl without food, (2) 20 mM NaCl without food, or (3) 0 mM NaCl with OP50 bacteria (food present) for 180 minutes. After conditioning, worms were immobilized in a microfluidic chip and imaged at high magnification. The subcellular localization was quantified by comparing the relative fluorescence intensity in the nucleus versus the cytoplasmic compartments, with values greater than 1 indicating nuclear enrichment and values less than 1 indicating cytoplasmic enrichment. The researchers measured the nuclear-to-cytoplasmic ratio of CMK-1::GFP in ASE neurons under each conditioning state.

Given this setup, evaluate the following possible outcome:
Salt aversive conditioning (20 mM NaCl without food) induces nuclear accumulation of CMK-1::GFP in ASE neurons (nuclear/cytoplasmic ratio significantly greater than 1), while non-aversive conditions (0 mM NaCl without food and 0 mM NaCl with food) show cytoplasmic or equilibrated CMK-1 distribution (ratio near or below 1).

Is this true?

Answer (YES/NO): NO